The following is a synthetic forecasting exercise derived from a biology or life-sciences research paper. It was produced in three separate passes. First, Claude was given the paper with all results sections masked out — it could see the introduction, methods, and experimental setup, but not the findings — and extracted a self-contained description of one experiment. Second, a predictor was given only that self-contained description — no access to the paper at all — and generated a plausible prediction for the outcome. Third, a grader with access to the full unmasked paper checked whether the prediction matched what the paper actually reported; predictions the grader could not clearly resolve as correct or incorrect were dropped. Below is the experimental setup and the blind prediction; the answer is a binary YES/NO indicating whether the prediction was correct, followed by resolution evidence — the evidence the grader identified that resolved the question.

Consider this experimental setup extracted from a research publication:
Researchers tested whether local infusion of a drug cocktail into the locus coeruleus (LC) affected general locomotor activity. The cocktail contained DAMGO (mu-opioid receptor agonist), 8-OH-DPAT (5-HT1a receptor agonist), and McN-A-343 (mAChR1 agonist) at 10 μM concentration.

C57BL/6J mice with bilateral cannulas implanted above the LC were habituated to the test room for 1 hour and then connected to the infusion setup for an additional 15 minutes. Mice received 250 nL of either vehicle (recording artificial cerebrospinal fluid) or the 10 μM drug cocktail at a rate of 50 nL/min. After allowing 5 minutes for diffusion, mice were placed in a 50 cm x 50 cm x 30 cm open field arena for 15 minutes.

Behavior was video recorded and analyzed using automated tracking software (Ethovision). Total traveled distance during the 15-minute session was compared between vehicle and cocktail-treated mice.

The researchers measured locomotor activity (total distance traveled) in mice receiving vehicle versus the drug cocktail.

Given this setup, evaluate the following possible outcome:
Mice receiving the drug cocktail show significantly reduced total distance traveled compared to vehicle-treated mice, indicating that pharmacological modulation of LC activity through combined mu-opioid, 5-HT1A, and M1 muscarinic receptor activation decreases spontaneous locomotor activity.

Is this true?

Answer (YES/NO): NO